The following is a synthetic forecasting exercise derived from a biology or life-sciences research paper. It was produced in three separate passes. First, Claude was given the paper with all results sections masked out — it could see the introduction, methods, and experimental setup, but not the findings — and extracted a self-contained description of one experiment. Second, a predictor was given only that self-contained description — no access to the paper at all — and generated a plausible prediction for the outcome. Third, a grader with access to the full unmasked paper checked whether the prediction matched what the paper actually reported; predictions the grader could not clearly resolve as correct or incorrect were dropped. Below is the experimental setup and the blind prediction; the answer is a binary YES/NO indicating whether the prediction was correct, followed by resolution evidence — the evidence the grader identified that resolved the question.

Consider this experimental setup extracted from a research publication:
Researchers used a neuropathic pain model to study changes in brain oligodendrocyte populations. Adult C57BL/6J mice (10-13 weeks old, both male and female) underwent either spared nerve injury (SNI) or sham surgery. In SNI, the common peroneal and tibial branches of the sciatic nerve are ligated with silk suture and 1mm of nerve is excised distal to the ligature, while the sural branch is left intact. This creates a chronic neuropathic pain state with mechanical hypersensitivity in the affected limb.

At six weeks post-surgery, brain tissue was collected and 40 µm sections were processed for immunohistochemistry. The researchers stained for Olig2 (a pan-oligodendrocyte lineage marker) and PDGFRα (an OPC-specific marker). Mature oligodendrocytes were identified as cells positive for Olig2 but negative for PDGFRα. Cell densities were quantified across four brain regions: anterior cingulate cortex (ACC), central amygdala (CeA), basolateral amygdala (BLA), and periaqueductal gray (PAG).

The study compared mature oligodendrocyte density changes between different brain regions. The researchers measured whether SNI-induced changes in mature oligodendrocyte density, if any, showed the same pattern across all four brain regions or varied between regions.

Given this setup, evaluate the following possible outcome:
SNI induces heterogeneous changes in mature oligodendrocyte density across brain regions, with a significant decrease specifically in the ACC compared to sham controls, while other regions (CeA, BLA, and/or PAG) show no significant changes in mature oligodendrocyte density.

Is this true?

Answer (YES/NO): NO